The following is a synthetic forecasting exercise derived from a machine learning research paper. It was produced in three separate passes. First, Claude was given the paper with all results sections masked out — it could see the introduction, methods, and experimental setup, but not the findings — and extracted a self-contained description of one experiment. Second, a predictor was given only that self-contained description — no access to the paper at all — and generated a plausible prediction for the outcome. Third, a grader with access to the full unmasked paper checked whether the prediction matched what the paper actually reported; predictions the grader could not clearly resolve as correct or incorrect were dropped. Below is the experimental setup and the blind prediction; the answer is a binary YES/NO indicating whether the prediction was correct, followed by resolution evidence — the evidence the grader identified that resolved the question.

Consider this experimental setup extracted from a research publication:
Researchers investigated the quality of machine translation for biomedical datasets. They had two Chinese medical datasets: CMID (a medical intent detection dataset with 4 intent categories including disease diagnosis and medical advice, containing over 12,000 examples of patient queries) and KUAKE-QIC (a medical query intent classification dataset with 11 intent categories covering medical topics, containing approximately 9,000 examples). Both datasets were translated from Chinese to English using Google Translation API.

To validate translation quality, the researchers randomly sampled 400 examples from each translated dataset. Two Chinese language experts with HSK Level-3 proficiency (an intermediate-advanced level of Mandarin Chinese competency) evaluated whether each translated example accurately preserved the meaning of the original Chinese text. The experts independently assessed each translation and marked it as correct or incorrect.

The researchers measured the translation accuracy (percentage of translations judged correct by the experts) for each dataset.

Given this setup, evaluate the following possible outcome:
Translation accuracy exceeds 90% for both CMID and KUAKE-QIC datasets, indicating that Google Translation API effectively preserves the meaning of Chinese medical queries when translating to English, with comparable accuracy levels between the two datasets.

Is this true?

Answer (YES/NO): NO